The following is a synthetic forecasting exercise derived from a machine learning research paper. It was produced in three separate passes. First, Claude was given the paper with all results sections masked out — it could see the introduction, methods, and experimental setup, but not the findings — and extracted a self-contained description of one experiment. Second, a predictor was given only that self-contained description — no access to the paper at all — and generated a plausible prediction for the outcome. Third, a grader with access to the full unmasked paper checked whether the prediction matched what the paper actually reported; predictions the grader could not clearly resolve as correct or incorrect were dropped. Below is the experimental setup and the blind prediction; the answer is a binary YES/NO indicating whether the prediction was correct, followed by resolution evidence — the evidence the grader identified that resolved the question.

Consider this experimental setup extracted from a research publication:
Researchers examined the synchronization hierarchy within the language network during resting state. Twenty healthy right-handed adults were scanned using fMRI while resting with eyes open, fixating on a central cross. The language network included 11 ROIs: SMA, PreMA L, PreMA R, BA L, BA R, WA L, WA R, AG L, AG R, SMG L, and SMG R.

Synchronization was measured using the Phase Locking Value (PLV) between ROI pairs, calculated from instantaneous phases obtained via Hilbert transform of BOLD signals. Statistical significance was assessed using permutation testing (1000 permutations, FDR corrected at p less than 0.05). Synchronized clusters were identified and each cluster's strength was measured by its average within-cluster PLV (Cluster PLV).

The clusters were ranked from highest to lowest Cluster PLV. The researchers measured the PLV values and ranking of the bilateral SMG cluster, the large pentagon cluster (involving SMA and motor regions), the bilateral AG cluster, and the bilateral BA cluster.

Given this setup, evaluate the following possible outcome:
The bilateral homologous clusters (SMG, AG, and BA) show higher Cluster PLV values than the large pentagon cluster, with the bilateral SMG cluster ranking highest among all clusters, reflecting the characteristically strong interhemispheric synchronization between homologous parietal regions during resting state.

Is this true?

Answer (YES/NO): NO